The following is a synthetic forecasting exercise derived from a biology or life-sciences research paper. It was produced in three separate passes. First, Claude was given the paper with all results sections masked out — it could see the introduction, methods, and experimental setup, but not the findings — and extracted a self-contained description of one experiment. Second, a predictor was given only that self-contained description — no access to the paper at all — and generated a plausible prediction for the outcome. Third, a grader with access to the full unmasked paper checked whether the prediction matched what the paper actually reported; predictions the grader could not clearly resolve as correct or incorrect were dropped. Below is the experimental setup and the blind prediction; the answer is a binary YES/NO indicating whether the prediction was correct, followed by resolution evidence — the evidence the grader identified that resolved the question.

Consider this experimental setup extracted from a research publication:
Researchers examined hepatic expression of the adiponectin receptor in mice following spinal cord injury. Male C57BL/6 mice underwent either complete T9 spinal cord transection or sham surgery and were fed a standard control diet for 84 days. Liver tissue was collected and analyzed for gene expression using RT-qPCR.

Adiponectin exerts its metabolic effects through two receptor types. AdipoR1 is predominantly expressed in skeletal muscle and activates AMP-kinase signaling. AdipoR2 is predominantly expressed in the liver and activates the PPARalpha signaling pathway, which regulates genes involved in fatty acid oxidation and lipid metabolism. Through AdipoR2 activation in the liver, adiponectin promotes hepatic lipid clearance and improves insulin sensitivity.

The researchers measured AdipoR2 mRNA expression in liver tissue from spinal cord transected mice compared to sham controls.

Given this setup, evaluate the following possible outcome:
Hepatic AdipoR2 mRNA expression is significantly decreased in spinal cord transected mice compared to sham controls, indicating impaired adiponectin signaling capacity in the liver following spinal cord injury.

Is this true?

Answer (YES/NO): YES